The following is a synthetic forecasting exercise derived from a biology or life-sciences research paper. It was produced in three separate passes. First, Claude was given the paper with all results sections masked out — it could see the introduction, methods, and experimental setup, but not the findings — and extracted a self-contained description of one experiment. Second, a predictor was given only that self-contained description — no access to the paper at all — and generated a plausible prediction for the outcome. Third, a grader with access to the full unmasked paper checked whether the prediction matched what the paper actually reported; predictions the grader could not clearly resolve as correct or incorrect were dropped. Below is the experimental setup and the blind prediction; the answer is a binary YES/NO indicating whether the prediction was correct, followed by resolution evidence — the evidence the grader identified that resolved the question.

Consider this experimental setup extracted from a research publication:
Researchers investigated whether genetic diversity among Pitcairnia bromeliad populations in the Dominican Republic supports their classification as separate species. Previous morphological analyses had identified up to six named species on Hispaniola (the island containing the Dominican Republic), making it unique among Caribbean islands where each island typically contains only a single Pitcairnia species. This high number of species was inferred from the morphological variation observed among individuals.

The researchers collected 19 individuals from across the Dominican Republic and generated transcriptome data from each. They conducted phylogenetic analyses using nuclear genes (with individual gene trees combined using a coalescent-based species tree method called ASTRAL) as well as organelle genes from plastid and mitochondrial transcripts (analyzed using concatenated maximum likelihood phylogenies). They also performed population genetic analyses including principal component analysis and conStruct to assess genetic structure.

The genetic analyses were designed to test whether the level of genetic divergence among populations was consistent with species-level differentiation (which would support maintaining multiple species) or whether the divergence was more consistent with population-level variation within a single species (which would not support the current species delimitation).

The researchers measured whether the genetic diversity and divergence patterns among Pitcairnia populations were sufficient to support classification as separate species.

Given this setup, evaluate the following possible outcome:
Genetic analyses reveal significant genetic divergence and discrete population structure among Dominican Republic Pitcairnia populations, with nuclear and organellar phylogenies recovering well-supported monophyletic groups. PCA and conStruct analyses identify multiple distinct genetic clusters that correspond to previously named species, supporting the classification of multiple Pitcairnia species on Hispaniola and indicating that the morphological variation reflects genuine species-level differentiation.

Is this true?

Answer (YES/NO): NO